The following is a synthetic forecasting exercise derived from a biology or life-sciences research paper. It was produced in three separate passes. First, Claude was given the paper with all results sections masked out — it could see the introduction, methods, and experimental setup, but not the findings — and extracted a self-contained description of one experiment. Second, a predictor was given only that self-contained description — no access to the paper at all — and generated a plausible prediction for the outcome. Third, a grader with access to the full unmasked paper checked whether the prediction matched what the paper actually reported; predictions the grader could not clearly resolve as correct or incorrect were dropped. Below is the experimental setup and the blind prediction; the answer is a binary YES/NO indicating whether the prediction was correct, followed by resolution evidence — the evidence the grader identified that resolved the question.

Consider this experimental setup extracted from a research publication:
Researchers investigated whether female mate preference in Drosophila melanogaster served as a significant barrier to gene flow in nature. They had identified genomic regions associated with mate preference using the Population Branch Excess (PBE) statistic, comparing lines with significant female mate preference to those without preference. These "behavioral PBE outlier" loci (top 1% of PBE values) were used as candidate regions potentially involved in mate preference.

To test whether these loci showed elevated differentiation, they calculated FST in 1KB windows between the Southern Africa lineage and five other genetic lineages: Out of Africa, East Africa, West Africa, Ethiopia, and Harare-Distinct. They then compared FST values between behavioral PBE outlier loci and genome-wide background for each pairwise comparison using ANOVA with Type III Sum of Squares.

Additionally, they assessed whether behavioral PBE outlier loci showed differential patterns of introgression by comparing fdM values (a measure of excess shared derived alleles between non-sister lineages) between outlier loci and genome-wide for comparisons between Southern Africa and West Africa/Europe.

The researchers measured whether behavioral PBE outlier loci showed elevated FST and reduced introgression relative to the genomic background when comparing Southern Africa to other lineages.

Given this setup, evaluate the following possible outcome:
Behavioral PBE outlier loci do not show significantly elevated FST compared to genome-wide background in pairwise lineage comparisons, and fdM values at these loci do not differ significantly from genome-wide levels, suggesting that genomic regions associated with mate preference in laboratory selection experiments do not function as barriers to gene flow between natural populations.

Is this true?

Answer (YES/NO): NO